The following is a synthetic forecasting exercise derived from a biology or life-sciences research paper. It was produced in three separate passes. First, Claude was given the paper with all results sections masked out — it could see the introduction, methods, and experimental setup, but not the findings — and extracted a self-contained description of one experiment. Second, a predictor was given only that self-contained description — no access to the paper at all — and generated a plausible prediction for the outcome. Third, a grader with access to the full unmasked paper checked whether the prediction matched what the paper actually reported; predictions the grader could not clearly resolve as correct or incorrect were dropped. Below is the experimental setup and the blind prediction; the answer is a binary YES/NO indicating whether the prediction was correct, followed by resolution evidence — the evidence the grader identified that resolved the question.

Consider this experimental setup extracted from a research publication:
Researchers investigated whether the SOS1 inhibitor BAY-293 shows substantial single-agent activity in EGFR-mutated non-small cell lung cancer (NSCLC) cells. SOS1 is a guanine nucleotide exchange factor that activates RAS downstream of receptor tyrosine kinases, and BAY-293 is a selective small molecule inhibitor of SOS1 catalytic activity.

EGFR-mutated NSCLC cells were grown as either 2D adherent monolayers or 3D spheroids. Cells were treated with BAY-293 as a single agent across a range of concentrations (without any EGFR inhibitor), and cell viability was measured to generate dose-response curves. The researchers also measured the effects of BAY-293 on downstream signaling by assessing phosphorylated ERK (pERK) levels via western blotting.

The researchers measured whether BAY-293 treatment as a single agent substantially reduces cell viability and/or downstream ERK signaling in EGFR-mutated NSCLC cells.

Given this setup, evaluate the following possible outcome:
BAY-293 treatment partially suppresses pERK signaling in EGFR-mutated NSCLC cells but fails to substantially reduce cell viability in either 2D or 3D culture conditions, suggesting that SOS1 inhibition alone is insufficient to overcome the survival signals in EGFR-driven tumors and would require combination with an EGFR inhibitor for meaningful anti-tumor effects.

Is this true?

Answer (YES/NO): NO